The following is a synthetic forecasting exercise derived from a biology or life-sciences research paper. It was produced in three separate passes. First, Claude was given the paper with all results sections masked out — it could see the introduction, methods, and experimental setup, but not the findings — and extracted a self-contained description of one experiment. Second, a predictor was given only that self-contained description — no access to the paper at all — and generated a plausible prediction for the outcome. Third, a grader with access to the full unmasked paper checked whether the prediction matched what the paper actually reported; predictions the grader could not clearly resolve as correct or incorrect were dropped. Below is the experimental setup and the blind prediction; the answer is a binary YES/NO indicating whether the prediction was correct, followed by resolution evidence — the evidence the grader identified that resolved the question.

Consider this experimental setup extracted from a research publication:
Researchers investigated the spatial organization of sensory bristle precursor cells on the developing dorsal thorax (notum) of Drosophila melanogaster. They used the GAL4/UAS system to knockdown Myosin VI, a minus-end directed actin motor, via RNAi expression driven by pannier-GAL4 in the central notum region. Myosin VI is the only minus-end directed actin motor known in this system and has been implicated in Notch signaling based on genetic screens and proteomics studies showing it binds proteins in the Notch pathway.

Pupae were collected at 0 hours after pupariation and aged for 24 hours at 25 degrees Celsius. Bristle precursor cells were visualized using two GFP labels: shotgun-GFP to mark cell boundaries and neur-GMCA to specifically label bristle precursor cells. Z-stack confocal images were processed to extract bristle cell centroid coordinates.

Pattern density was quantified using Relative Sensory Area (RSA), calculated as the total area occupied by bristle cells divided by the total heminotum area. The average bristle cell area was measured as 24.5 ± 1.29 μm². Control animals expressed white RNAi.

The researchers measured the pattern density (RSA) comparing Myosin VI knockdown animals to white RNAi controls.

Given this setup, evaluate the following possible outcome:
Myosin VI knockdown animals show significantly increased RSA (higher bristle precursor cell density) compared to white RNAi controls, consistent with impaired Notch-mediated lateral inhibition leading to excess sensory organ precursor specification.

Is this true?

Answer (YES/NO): YES